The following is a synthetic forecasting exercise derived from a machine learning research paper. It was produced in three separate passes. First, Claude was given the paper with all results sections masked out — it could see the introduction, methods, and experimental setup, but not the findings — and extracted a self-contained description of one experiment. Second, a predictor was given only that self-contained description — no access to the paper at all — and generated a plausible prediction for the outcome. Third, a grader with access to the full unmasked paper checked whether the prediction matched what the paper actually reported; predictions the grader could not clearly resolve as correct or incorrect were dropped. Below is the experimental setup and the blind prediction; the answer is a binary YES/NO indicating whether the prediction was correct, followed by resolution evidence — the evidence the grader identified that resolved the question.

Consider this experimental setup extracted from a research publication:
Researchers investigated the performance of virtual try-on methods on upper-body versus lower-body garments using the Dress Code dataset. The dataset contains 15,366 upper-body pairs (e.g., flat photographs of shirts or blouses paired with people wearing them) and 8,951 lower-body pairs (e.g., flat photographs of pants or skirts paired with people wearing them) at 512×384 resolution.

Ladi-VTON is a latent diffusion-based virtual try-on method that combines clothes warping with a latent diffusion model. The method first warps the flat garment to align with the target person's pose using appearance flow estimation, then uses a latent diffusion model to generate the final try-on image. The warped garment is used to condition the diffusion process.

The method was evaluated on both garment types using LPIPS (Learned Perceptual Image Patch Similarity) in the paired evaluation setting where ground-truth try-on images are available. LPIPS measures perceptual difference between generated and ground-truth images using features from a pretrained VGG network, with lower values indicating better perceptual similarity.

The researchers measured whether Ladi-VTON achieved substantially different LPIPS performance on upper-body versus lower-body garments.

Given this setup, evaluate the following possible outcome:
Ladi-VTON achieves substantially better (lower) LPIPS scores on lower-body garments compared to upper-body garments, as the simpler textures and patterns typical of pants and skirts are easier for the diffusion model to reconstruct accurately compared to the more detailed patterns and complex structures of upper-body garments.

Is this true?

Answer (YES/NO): NO